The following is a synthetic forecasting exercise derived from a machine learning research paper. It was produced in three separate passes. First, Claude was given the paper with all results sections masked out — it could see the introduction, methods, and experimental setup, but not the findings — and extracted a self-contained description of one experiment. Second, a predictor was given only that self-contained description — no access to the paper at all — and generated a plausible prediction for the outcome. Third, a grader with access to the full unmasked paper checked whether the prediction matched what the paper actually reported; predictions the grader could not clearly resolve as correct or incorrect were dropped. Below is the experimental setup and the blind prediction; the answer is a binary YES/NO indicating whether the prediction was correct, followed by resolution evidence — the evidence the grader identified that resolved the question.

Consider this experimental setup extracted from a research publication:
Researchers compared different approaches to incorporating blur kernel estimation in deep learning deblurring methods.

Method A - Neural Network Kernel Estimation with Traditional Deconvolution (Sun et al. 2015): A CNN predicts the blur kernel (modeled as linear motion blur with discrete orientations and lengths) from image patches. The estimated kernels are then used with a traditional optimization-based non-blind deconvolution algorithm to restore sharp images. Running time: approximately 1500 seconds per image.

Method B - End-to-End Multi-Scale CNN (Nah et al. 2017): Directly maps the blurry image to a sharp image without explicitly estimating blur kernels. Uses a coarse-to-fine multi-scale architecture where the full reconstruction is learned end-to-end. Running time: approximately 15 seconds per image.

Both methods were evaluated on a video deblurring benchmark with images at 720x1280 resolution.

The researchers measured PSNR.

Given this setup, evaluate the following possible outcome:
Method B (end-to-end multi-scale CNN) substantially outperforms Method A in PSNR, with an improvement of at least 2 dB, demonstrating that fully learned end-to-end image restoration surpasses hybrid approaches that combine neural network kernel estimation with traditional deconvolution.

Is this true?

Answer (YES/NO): YES